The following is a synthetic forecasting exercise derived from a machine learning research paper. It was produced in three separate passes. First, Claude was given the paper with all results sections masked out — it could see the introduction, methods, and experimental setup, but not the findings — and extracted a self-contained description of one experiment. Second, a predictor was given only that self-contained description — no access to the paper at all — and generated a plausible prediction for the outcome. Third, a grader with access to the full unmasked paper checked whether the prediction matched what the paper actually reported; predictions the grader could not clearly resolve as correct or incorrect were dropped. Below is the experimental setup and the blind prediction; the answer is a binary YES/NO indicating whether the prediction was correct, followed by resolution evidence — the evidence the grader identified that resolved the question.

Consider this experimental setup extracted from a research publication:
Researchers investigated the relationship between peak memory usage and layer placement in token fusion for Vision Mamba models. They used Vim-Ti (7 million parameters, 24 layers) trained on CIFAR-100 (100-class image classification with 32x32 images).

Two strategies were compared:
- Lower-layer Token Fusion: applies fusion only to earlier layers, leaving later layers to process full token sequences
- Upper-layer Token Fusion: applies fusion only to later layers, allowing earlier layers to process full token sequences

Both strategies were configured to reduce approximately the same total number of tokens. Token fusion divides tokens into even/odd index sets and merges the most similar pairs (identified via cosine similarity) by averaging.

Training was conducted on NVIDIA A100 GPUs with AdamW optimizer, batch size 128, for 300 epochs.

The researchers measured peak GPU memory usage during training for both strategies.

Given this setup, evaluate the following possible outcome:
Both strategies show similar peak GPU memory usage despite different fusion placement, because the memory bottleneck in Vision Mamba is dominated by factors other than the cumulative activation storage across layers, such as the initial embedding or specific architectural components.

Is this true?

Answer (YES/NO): NO